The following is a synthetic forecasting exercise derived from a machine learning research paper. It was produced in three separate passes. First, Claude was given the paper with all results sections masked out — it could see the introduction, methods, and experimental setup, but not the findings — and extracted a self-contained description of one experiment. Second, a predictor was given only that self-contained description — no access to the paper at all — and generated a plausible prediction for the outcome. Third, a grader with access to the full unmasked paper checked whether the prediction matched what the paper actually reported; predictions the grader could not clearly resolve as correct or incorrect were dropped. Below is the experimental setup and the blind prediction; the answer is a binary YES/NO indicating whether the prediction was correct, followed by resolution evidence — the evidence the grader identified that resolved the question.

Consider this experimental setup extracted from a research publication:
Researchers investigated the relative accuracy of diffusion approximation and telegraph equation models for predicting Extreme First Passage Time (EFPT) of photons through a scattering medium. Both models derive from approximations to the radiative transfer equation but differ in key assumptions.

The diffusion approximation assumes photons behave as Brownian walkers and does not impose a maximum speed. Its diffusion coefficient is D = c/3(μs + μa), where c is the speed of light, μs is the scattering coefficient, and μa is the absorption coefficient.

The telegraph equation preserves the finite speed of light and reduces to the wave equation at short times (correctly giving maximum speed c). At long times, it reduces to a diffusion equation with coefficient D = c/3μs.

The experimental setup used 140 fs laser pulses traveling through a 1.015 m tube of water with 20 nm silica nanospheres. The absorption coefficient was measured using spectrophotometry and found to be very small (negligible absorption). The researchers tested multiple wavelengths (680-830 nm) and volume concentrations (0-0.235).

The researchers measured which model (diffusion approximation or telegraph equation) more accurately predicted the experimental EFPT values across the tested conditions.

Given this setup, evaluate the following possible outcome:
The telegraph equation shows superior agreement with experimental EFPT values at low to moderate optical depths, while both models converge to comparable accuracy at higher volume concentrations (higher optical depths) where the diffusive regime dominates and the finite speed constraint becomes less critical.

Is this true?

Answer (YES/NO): NO